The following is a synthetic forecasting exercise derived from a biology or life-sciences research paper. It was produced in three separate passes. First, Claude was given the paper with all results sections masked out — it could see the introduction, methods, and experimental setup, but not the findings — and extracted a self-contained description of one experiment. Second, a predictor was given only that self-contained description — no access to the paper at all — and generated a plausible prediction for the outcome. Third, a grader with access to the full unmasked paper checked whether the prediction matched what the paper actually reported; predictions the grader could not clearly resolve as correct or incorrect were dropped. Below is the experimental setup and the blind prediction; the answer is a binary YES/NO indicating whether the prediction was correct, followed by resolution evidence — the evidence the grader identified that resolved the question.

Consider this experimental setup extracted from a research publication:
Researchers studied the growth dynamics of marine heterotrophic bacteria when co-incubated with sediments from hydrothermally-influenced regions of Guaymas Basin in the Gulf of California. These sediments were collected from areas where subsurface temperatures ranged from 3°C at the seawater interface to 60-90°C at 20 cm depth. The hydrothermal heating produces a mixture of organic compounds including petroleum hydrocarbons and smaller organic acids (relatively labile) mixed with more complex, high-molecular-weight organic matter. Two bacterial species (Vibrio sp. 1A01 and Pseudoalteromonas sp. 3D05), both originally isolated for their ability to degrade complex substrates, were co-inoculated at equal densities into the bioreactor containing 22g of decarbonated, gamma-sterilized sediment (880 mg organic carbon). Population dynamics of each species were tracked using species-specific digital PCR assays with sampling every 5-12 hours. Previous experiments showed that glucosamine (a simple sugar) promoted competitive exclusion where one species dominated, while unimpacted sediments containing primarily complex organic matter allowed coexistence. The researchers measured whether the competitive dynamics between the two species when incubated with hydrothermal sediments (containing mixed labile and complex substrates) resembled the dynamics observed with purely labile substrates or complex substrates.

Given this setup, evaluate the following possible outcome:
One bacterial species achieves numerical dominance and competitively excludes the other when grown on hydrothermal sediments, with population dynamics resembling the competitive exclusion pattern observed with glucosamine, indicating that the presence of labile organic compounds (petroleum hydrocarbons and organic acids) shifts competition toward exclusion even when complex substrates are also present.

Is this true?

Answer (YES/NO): NO